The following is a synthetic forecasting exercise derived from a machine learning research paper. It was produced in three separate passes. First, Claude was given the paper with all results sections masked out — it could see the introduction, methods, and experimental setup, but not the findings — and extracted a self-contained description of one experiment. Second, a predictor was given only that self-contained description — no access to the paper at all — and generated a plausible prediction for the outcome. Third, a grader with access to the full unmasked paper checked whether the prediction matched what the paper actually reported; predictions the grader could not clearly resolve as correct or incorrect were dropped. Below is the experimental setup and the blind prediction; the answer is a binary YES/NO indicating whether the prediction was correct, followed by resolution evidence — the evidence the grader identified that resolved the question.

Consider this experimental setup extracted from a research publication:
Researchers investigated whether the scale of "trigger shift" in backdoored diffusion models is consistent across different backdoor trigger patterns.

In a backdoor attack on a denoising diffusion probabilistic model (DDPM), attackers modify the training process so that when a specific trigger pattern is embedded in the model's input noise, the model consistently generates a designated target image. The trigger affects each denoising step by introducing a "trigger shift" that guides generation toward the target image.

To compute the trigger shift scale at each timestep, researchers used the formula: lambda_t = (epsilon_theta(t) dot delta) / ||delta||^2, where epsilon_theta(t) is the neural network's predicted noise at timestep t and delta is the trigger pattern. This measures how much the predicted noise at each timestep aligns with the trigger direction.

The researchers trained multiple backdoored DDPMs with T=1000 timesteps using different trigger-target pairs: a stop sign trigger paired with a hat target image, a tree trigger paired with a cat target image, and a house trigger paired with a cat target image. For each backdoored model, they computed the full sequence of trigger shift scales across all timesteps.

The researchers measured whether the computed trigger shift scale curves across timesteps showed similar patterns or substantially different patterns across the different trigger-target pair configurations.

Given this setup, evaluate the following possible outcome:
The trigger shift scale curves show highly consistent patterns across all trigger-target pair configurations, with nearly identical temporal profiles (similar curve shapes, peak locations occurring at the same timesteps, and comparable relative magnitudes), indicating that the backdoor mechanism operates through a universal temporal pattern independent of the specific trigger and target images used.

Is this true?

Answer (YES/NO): YES